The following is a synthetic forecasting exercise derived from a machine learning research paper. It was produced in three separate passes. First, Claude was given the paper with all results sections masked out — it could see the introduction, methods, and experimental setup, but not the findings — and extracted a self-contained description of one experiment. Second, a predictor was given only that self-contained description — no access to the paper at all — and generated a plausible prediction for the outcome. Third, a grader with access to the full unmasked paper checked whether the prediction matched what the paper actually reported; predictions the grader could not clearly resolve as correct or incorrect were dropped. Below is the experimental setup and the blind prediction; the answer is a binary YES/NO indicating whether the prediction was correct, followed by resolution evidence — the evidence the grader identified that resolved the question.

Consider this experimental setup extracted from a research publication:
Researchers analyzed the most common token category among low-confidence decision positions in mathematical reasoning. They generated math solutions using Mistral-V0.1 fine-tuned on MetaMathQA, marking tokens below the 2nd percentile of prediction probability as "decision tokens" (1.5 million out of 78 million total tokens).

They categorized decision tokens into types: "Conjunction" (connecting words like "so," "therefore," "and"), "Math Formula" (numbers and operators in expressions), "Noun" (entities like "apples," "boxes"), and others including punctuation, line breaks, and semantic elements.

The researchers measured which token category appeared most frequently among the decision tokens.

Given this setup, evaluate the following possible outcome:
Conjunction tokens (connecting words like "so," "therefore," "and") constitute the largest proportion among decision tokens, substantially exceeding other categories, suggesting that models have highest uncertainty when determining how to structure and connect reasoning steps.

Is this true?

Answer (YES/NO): YES